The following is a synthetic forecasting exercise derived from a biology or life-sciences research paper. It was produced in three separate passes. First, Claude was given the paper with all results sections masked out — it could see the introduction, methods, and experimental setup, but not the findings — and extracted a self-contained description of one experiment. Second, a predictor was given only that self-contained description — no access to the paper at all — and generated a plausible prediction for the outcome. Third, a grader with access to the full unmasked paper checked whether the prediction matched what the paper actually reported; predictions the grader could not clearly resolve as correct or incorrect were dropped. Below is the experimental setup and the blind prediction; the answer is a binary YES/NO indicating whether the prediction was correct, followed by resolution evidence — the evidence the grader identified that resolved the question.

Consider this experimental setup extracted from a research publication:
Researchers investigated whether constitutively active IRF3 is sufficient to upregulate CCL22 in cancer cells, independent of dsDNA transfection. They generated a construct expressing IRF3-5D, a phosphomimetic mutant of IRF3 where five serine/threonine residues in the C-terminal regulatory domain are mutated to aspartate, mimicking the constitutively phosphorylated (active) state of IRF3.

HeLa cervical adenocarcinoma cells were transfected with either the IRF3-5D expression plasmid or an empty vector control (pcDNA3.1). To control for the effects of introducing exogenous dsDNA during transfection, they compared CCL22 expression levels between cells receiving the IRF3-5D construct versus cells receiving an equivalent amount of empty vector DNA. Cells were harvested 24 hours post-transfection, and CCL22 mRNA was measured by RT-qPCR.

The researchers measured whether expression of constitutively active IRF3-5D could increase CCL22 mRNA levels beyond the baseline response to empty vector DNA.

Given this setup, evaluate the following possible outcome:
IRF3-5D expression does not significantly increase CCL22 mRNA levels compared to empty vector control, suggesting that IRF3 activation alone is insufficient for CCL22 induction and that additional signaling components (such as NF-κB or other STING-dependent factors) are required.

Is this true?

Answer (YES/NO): NO